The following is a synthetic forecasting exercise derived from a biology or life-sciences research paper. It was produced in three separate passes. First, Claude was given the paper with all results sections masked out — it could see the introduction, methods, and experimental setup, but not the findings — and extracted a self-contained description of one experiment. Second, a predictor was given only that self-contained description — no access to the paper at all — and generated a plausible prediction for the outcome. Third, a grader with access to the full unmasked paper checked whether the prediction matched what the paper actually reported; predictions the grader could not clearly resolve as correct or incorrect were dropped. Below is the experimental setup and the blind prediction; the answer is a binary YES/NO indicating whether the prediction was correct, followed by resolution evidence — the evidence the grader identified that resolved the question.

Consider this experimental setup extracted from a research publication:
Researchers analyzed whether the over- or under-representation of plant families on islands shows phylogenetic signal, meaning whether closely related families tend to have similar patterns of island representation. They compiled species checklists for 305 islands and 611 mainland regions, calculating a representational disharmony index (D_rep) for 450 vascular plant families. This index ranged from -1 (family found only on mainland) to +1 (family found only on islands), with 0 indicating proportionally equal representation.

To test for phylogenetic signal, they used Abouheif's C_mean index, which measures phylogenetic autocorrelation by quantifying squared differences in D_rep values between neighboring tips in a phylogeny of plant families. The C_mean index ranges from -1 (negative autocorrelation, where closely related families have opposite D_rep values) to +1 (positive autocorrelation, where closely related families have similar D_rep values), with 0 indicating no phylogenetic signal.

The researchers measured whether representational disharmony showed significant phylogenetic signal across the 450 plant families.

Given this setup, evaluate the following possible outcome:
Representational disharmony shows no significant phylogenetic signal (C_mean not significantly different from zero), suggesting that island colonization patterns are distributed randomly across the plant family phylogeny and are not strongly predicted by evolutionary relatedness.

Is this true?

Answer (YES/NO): NO